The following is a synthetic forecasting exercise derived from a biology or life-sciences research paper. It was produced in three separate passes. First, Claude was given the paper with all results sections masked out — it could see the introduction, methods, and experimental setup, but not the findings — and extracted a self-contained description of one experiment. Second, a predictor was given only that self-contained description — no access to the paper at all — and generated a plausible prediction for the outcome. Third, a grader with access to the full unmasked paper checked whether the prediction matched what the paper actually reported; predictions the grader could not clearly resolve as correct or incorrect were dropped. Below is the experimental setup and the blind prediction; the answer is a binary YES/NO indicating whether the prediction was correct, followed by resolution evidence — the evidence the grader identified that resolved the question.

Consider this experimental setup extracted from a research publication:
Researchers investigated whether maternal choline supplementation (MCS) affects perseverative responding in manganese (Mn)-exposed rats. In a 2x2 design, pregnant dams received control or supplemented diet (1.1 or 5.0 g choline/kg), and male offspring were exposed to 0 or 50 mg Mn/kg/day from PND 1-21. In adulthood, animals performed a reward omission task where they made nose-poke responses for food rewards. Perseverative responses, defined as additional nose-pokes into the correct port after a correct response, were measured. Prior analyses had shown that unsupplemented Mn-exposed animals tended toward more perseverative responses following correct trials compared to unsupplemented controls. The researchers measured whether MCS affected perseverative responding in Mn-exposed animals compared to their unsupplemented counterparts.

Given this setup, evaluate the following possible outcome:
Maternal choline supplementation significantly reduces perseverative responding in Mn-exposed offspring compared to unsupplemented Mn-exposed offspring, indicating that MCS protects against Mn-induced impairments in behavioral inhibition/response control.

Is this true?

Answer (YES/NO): YES